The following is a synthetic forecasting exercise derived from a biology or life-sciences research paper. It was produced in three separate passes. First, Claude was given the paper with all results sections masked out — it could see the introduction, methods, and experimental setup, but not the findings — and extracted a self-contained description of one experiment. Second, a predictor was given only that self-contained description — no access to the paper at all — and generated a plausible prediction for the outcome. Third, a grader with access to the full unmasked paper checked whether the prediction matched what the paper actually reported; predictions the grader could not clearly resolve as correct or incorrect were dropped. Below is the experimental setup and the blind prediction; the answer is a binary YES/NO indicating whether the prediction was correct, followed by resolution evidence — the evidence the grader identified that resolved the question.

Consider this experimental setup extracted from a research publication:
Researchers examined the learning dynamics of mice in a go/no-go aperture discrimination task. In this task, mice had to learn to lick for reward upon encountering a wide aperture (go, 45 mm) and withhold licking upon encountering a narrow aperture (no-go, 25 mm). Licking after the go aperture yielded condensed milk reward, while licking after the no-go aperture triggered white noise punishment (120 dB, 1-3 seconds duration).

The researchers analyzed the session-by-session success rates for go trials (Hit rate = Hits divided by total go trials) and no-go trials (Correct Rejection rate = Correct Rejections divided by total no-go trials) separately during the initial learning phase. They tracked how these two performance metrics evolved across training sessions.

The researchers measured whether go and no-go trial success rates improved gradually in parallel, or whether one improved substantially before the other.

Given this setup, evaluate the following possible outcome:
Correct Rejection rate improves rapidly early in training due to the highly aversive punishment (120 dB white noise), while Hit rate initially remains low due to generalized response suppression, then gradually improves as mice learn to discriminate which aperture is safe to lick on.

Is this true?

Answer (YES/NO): NO